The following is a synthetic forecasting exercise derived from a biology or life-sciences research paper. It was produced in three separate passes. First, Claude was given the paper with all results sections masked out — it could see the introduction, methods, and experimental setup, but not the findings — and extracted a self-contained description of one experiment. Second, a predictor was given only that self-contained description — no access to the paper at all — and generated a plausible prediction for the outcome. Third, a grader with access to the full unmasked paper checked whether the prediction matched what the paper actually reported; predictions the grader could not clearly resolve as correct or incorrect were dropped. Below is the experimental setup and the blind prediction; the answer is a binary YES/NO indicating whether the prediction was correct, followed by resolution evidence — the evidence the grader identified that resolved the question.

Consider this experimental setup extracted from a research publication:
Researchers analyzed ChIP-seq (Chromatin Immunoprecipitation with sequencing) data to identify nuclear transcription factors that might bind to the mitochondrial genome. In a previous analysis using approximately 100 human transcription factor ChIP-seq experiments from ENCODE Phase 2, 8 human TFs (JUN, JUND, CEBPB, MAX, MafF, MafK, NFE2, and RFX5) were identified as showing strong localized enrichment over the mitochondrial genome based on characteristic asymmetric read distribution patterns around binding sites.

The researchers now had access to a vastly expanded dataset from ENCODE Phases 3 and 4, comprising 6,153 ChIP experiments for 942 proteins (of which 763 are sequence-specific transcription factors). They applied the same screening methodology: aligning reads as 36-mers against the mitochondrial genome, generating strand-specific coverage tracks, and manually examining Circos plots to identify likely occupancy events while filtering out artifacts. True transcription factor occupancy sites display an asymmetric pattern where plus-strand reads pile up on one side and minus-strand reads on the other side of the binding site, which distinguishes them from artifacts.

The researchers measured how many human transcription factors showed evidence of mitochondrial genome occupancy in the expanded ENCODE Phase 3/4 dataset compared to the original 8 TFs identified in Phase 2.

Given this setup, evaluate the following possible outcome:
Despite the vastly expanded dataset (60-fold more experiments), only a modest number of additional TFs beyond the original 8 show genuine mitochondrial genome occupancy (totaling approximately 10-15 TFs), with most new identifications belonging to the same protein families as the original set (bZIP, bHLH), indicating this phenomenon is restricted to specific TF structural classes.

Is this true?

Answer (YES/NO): NO